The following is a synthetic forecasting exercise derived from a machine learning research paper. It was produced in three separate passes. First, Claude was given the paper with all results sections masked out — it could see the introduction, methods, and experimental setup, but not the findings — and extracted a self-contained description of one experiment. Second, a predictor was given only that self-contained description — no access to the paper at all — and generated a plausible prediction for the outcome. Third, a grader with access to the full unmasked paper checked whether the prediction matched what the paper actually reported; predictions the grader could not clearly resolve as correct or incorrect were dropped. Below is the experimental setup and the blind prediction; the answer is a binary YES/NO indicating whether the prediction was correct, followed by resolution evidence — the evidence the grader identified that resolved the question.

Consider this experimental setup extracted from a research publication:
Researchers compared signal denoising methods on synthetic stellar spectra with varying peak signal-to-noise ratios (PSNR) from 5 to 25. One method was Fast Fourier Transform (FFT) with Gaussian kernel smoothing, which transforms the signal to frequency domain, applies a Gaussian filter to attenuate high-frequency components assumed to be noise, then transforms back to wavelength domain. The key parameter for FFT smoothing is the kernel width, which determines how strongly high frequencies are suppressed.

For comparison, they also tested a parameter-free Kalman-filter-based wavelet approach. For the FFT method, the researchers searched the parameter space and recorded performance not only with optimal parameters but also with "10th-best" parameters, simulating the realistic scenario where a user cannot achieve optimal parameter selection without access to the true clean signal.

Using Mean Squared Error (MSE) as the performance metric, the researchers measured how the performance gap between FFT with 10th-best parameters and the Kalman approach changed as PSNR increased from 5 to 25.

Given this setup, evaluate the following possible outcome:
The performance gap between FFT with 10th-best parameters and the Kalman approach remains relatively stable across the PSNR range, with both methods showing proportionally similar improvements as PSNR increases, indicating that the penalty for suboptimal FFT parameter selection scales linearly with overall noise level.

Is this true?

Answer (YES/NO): NO